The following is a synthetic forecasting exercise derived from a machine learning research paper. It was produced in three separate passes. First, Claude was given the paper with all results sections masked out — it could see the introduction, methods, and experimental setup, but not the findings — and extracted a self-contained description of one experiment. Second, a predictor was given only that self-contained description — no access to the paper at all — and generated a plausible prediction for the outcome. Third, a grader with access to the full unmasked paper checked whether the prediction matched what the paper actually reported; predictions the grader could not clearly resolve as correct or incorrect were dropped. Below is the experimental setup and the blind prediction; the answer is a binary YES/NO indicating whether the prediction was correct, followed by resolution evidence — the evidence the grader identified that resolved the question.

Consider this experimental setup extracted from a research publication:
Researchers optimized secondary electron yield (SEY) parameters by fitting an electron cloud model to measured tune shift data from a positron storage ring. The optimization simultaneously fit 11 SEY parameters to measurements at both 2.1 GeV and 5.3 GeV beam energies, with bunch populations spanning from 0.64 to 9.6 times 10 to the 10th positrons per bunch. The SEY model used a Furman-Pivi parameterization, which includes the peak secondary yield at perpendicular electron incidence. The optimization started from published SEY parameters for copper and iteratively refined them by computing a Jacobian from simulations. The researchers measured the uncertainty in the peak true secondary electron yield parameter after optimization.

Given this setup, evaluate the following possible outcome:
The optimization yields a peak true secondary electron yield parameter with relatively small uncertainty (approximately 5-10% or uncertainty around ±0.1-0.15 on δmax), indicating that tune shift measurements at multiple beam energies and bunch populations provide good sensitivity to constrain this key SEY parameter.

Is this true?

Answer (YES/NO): NO